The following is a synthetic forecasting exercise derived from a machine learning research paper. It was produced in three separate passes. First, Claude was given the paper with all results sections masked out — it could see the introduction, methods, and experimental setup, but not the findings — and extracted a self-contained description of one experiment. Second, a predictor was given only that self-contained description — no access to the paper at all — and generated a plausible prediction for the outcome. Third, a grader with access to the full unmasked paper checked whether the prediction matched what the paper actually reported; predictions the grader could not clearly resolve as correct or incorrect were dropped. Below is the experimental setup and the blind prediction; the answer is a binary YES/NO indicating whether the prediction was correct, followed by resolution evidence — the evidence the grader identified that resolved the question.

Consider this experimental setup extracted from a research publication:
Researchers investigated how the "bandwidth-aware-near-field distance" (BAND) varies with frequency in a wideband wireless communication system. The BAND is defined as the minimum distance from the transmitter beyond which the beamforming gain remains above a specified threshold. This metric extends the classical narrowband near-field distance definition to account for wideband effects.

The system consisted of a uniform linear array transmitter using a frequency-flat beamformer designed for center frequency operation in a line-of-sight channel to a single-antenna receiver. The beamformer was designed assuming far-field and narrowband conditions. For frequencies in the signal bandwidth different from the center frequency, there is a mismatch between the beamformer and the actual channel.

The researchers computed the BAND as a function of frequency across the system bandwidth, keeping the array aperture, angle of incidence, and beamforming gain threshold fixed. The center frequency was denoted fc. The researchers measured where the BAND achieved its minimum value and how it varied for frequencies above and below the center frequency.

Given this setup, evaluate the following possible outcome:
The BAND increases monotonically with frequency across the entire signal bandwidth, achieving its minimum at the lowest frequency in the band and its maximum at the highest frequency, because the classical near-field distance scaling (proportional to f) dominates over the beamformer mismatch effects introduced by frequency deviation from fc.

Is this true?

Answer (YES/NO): NO